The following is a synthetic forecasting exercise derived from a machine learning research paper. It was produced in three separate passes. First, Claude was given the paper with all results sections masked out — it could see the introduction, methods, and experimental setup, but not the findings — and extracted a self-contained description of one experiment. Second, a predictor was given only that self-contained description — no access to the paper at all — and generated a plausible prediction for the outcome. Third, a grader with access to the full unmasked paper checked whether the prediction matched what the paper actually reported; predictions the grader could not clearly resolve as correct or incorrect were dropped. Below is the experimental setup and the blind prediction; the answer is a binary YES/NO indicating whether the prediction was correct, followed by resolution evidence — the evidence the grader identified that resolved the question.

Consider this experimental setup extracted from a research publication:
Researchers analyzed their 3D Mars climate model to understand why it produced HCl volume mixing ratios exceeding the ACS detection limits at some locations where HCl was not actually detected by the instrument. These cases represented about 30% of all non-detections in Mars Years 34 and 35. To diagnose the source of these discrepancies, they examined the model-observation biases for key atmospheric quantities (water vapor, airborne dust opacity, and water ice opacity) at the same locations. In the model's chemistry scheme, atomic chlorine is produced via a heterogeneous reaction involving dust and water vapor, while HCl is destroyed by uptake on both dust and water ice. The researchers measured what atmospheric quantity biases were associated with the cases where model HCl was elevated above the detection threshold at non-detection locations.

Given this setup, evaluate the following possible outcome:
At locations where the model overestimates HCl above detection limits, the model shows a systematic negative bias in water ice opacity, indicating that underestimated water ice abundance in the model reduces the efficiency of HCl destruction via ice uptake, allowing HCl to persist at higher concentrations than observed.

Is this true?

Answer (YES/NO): NO